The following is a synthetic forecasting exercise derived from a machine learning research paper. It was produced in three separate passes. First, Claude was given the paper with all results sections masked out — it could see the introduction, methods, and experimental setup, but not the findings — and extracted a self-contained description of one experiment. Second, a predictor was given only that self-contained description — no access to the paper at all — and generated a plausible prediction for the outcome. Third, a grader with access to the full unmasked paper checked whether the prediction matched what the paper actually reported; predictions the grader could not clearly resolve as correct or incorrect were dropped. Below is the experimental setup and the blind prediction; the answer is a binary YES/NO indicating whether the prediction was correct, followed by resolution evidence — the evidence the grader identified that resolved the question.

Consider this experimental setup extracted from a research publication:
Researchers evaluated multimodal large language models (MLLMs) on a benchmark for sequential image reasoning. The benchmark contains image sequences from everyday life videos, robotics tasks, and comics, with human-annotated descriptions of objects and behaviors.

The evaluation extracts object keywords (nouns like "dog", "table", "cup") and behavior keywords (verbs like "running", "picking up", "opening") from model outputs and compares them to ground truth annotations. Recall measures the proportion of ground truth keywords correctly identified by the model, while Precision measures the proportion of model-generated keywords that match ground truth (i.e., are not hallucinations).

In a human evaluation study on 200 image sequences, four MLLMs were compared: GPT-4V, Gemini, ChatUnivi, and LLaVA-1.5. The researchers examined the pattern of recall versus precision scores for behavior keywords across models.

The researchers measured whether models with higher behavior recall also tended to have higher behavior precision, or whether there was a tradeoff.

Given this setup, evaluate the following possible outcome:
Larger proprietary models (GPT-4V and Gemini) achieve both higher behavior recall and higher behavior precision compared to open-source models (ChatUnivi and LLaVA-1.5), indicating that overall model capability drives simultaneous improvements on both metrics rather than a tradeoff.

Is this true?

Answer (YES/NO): NO